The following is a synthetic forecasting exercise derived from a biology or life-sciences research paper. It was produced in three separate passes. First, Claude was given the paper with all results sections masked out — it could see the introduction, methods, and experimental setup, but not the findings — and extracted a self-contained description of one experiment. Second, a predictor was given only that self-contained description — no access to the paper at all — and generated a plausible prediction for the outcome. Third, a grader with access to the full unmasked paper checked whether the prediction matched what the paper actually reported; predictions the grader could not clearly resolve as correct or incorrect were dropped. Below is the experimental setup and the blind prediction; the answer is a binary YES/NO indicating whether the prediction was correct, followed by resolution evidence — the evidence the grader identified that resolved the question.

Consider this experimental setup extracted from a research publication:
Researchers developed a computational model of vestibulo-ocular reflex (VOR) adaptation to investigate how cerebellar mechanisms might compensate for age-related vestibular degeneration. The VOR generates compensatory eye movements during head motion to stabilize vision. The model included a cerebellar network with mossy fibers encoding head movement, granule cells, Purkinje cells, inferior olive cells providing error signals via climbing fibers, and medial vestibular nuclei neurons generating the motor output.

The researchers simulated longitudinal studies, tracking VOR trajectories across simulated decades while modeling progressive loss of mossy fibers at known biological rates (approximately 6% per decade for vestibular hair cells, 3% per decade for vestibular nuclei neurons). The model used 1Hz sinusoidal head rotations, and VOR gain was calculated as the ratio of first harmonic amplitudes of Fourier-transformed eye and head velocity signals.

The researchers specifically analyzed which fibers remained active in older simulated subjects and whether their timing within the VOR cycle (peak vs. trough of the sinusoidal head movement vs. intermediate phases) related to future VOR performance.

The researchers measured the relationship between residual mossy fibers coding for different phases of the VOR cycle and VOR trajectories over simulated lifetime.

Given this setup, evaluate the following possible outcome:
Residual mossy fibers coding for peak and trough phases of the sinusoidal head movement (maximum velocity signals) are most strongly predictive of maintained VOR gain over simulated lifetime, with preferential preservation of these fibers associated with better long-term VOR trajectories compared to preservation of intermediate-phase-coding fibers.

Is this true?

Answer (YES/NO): YES